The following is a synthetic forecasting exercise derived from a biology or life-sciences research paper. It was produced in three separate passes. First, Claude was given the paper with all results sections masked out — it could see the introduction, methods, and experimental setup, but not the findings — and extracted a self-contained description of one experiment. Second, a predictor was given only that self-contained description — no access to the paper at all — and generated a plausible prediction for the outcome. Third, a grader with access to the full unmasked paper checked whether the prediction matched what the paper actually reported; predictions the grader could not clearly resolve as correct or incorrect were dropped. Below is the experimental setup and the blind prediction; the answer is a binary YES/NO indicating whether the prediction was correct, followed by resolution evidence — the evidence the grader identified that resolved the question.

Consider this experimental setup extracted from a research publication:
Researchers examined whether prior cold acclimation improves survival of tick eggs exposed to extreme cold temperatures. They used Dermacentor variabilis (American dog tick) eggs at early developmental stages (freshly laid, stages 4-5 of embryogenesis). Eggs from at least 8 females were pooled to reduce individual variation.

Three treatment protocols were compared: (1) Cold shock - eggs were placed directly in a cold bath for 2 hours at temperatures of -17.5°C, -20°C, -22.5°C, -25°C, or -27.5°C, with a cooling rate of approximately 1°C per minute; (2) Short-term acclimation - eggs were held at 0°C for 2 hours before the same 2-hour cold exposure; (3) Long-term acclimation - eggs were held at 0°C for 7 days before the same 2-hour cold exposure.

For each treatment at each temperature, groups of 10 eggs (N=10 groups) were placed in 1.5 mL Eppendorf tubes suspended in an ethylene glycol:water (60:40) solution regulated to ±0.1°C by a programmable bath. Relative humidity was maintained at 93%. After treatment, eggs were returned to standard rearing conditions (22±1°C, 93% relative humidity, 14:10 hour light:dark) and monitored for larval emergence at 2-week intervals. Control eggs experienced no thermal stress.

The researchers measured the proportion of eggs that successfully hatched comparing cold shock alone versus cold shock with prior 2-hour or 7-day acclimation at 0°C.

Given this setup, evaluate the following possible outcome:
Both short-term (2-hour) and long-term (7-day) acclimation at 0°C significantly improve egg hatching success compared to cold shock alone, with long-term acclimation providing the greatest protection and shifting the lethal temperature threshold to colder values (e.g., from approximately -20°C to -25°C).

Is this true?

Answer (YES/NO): NO